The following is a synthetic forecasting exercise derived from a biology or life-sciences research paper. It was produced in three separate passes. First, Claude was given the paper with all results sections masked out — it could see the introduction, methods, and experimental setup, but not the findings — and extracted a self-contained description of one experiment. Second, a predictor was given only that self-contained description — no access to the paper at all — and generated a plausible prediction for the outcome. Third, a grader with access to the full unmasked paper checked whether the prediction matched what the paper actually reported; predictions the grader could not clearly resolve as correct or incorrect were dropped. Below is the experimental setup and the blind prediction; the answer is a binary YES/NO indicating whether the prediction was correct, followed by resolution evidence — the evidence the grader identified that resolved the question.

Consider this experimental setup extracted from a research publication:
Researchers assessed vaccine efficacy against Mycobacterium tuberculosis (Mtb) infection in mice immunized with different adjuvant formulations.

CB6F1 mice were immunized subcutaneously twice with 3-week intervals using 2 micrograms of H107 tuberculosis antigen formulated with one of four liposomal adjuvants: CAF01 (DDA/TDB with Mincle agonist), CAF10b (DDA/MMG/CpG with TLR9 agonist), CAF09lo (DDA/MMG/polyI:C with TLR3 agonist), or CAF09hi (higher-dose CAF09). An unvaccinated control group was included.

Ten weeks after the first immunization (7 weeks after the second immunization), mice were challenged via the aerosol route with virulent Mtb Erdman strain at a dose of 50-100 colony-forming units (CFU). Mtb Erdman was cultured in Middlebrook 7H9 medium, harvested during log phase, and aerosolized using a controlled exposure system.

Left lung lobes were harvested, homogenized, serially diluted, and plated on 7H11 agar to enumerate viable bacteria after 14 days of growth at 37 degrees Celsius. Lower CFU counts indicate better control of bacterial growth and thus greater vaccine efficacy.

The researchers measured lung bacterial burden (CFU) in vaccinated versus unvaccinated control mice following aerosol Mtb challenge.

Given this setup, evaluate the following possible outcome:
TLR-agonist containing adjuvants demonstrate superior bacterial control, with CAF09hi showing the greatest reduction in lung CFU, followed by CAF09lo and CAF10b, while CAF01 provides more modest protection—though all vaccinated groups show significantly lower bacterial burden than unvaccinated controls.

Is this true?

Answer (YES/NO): NO